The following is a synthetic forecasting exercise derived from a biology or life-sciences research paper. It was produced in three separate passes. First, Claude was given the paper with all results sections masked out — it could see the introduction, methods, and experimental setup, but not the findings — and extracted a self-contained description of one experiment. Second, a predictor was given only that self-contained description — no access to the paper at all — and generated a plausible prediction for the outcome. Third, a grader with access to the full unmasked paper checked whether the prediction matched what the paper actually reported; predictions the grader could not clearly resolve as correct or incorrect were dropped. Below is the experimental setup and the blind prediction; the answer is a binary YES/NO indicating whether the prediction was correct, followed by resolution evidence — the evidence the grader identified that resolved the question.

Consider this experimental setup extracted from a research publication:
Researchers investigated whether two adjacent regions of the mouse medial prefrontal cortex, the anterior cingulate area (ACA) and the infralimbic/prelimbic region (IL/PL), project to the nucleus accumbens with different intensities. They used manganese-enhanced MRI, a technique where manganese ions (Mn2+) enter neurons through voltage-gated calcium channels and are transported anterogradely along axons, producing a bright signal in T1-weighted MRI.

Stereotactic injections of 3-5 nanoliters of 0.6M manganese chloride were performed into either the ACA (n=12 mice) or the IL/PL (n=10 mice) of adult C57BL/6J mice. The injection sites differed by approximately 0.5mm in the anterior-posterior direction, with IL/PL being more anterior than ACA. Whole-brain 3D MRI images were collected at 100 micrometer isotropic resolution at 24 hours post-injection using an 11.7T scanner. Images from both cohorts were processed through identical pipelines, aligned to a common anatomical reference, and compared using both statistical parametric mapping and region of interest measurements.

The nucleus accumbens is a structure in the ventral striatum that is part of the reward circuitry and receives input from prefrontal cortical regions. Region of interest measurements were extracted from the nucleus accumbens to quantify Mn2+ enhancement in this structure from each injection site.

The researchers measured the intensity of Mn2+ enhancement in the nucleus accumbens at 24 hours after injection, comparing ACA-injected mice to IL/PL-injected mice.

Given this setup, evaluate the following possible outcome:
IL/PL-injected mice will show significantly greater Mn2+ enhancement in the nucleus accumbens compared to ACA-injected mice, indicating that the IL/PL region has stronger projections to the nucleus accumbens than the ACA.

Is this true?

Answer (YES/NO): NO